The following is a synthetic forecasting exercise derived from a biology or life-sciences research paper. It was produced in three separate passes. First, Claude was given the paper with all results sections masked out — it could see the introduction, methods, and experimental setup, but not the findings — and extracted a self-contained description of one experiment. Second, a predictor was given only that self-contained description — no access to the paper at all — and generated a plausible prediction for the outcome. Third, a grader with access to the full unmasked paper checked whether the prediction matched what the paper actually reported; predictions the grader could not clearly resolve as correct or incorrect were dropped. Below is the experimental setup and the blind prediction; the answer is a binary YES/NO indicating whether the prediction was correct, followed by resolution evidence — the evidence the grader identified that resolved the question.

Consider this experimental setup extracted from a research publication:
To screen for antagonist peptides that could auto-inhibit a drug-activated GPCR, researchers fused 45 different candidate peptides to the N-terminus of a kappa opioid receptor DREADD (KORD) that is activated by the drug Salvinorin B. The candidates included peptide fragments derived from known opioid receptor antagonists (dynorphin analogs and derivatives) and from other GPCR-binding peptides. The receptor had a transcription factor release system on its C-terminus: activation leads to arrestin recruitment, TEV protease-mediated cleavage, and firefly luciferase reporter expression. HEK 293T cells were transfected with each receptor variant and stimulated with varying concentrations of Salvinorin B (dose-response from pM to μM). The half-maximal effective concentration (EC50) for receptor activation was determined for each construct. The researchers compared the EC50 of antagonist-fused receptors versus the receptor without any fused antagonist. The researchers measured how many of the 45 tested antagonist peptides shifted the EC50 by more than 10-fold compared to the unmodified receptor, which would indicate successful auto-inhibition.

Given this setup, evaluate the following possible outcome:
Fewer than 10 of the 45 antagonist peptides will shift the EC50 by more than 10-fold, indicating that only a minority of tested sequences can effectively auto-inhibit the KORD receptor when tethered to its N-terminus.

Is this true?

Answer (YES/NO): NO